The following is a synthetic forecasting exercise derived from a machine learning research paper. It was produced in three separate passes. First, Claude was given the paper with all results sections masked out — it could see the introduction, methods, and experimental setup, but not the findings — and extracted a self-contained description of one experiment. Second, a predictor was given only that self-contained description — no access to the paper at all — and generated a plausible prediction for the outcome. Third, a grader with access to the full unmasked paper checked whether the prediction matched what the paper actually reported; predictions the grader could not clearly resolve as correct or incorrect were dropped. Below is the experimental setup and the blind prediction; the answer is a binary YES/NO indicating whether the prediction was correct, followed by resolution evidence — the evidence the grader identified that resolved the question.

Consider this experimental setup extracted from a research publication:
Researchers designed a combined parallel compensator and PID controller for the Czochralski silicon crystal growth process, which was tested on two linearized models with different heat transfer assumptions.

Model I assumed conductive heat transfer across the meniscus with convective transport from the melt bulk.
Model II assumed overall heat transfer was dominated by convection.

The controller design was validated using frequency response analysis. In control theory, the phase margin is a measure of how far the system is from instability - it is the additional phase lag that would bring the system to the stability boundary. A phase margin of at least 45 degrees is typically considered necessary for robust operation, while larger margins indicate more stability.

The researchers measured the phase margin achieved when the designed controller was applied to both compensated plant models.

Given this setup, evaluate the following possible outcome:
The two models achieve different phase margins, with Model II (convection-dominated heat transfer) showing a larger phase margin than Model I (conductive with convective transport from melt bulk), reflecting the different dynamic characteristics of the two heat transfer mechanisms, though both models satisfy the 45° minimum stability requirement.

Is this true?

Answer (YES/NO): NO